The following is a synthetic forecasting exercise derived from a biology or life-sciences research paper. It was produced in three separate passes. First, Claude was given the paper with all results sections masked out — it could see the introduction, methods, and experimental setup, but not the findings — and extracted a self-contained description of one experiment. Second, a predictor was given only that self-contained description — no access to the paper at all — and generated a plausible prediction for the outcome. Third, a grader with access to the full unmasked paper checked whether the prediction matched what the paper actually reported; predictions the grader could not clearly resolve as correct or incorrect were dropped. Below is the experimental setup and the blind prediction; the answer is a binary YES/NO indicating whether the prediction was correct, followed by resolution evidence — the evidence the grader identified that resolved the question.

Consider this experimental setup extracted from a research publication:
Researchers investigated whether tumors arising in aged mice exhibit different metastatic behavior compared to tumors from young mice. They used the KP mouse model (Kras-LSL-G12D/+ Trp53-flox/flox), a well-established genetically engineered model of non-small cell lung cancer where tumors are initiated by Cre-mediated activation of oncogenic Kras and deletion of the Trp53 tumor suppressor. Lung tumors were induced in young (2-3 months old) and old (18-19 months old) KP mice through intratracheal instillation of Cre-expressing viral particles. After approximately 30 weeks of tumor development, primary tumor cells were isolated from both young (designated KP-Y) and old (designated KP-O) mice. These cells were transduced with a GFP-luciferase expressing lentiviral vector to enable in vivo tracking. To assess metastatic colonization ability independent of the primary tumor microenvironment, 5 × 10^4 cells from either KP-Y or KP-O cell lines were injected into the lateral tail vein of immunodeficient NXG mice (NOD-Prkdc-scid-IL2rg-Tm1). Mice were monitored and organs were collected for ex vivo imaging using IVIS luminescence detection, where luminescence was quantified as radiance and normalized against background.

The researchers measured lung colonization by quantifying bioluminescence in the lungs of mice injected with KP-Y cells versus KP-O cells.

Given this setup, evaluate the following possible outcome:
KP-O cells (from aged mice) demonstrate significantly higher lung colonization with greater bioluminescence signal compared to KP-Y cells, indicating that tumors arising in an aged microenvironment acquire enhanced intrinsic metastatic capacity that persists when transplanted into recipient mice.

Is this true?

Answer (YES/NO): YES